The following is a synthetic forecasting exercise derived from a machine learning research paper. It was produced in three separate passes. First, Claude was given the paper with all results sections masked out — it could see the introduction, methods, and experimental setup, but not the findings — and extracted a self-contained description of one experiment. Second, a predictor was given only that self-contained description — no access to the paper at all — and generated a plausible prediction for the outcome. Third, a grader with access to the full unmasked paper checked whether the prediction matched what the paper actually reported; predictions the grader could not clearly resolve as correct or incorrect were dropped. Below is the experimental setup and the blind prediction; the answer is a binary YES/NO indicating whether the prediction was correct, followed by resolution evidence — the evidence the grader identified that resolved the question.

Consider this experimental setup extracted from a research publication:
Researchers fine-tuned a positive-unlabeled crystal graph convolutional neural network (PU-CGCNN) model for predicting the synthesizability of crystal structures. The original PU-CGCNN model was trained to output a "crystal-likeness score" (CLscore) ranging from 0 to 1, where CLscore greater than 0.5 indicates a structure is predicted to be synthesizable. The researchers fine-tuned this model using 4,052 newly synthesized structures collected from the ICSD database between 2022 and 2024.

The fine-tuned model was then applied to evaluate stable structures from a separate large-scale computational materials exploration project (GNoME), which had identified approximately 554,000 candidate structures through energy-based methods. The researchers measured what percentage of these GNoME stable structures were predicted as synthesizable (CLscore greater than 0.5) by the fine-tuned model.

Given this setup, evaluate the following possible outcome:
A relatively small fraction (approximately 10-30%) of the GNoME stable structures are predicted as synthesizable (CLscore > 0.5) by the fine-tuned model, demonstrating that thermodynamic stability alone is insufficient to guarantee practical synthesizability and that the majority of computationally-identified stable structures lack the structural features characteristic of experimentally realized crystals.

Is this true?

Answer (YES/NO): NO